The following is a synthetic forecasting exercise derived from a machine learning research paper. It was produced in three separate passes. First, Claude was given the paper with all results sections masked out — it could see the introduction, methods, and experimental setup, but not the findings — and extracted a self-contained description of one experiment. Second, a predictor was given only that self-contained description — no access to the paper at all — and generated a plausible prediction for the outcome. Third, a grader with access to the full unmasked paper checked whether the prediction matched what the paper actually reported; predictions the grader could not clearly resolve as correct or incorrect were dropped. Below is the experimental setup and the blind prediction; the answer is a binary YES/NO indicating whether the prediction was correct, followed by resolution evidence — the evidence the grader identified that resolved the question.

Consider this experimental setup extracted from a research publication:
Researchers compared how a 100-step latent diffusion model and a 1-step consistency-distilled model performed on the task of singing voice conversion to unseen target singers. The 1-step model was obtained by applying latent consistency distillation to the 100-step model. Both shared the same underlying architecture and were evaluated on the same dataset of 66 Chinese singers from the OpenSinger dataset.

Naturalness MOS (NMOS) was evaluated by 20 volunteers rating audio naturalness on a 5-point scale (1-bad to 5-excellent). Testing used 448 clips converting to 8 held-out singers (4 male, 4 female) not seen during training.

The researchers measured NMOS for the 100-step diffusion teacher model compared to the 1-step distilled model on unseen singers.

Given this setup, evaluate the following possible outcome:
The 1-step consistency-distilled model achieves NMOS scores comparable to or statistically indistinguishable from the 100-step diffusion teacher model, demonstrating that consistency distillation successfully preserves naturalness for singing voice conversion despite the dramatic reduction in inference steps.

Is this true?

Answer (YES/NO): NO